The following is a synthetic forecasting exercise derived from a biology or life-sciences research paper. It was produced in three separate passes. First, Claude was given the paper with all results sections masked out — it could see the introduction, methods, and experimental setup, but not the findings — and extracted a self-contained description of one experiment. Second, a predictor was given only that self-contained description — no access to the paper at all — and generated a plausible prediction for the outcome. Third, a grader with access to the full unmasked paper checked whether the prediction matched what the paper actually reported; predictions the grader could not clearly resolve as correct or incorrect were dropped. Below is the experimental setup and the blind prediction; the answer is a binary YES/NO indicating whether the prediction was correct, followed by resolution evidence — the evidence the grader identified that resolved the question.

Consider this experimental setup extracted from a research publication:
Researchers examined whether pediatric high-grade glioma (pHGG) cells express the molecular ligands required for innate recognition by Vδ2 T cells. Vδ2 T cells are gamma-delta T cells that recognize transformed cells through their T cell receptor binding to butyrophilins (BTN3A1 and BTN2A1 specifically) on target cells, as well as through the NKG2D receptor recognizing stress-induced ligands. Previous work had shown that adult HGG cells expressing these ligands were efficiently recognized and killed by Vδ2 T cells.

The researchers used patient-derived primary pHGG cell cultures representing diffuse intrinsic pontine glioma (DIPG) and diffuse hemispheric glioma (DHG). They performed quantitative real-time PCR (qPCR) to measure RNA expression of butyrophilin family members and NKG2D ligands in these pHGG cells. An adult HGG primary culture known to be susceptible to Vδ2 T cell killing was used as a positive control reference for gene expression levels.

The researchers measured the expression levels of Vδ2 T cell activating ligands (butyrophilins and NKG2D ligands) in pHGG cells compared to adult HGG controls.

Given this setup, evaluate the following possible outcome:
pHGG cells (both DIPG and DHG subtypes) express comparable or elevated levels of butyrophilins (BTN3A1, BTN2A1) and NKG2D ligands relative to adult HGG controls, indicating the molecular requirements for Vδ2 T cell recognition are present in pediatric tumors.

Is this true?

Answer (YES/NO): NO